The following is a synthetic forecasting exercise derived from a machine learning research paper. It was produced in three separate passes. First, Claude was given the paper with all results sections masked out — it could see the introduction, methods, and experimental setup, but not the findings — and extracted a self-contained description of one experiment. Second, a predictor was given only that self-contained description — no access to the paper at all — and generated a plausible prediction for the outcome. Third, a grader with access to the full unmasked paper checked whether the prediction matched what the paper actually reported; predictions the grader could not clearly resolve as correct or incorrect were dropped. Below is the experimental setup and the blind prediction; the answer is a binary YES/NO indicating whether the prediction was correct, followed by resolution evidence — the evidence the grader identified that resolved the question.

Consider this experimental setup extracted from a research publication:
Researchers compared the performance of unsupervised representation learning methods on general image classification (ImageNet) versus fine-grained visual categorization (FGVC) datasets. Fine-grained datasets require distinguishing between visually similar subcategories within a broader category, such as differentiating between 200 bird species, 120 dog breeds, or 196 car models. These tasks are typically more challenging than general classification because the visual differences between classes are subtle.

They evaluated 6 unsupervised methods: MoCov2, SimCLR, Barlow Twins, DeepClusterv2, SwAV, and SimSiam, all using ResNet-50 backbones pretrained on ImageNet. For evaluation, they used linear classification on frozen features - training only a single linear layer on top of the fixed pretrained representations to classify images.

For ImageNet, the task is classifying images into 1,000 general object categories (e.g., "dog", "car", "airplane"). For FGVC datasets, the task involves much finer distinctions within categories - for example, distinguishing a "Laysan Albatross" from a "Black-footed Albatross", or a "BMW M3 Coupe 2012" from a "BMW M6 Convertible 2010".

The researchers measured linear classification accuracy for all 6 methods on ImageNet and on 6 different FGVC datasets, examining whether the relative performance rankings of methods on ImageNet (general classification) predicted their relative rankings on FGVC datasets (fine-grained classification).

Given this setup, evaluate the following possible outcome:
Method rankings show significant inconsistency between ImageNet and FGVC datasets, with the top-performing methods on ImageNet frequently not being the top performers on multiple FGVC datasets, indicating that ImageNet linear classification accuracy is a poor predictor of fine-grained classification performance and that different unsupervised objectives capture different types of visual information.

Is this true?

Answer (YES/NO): NO